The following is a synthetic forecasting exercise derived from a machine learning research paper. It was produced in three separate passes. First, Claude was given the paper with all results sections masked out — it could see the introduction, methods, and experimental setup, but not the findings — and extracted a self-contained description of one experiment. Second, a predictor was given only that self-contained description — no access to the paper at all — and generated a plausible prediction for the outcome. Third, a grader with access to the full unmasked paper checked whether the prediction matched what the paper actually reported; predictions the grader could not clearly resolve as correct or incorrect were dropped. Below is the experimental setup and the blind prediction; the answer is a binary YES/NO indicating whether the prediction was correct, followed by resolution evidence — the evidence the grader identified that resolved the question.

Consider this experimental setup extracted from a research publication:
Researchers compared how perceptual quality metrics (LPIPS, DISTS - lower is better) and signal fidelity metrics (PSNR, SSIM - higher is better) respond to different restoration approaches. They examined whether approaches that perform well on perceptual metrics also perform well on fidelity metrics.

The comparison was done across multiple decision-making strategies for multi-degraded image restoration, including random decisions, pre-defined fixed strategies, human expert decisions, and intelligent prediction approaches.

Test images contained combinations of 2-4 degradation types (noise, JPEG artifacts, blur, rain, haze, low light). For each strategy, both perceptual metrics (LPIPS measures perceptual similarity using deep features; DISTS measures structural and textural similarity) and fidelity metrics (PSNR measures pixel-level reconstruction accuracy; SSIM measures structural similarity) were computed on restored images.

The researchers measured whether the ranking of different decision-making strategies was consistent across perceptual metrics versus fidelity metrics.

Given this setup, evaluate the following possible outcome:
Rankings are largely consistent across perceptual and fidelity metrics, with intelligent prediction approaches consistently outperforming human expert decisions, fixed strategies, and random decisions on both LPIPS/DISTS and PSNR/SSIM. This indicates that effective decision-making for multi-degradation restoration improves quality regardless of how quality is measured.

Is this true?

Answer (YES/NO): YES